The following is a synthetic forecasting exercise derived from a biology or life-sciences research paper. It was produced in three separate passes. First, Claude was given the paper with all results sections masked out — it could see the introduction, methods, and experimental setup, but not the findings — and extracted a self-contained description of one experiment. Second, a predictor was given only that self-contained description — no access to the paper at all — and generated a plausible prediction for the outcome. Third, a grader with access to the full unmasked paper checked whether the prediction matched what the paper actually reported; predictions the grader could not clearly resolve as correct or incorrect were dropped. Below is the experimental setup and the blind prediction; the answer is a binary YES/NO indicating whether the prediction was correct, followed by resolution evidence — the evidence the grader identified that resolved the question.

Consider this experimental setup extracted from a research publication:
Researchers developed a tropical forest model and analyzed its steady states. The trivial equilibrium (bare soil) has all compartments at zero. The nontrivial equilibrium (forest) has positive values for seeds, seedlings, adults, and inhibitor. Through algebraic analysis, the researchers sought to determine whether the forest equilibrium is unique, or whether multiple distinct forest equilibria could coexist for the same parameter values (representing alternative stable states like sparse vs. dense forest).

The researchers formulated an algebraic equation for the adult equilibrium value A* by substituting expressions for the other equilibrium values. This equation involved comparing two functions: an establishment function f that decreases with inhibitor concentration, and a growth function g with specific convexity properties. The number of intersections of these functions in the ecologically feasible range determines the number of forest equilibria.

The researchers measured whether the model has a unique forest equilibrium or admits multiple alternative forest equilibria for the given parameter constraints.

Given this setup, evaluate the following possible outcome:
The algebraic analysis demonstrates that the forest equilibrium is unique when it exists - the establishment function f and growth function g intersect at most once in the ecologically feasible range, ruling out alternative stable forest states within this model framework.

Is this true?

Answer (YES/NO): YES